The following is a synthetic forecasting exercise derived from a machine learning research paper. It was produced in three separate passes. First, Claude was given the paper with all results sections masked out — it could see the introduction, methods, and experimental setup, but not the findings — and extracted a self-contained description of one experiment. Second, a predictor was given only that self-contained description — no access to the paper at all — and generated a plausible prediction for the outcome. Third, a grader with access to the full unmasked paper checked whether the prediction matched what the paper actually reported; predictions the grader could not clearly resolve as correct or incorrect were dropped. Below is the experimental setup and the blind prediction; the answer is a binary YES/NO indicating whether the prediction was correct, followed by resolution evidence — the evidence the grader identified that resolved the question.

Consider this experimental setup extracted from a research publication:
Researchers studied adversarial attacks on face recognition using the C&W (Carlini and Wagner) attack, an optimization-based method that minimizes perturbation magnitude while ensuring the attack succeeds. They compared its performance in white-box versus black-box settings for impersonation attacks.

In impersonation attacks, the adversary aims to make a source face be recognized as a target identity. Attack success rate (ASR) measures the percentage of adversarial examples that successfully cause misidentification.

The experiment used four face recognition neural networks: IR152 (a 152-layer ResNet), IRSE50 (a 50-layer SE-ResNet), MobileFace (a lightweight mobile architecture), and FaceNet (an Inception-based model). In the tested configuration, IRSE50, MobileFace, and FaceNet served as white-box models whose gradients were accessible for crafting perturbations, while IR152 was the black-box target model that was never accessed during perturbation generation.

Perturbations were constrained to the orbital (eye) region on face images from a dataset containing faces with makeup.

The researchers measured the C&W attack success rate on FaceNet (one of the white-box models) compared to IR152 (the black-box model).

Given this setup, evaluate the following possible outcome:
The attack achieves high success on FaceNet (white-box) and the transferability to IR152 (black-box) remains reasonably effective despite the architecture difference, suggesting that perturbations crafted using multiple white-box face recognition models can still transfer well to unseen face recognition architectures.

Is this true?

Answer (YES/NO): NO